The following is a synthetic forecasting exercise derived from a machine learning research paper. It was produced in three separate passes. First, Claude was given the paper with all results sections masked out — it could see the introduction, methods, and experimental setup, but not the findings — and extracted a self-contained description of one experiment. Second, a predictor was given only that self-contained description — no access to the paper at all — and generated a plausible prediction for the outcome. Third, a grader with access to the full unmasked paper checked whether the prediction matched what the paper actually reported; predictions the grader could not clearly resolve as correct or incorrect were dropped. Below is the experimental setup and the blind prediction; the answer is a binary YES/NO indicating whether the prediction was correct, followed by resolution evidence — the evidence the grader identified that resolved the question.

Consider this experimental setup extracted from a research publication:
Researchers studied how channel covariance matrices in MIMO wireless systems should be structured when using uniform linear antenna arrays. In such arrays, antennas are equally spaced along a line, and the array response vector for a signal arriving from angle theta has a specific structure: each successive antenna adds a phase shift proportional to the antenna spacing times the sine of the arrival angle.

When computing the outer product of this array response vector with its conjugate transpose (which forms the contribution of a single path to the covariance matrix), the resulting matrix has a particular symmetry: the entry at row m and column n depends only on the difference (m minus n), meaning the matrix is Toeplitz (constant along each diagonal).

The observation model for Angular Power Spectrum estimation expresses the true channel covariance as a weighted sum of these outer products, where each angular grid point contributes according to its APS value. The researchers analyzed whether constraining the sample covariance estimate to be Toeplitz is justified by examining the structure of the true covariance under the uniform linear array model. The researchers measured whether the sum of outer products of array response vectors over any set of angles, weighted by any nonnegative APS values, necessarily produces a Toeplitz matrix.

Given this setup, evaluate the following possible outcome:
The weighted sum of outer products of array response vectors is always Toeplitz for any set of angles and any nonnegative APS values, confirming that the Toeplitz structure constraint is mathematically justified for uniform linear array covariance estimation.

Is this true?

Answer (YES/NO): YES